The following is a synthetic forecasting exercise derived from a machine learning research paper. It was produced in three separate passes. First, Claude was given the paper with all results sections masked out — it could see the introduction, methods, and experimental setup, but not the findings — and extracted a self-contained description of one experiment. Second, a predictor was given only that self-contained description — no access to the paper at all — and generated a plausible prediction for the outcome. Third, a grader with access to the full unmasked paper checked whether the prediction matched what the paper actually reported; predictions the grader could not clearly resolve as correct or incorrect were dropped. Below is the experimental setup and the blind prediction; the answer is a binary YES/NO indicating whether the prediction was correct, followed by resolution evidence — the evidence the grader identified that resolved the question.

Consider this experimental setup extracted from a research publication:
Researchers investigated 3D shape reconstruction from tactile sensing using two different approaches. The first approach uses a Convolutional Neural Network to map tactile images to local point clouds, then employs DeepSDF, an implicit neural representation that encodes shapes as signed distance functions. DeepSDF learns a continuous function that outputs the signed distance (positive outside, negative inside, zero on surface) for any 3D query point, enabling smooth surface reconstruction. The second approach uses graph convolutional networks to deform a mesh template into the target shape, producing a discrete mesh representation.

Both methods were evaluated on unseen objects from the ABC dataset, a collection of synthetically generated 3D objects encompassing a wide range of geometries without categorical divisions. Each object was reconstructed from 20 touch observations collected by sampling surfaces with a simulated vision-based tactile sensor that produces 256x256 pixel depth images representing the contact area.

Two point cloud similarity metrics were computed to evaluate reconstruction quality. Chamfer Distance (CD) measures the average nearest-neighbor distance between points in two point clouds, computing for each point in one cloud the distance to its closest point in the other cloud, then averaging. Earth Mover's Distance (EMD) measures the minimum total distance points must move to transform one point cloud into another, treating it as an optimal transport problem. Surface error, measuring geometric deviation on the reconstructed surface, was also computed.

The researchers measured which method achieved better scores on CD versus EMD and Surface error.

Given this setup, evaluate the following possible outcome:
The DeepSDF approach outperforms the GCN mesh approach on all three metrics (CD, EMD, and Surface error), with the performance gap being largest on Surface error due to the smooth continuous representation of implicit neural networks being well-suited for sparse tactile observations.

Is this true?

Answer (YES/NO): NO